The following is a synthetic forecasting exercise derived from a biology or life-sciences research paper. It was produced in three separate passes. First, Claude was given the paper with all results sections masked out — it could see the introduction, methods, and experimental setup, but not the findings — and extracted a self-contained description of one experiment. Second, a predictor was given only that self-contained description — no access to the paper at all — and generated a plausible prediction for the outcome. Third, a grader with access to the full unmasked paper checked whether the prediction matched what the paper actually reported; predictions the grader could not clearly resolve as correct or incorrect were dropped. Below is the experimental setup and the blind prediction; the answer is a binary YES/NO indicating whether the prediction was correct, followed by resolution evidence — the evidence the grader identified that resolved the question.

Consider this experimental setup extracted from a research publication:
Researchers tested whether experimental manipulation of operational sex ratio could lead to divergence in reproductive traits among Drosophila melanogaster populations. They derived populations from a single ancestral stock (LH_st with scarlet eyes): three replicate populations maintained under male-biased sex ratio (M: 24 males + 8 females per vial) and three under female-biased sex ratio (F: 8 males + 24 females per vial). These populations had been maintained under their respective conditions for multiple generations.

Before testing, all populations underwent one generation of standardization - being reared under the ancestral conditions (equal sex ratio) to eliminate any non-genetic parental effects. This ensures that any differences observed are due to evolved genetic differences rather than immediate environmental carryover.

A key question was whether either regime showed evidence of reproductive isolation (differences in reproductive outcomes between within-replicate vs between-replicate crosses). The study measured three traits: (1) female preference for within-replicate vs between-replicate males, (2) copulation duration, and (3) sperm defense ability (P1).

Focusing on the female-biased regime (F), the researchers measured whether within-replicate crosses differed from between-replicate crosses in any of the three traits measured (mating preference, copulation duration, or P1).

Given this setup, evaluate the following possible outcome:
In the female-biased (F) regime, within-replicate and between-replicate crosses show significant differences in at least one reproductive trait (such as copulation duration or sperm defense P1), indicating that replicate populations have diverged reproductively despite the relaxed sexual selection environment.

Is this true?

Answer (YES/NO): NO